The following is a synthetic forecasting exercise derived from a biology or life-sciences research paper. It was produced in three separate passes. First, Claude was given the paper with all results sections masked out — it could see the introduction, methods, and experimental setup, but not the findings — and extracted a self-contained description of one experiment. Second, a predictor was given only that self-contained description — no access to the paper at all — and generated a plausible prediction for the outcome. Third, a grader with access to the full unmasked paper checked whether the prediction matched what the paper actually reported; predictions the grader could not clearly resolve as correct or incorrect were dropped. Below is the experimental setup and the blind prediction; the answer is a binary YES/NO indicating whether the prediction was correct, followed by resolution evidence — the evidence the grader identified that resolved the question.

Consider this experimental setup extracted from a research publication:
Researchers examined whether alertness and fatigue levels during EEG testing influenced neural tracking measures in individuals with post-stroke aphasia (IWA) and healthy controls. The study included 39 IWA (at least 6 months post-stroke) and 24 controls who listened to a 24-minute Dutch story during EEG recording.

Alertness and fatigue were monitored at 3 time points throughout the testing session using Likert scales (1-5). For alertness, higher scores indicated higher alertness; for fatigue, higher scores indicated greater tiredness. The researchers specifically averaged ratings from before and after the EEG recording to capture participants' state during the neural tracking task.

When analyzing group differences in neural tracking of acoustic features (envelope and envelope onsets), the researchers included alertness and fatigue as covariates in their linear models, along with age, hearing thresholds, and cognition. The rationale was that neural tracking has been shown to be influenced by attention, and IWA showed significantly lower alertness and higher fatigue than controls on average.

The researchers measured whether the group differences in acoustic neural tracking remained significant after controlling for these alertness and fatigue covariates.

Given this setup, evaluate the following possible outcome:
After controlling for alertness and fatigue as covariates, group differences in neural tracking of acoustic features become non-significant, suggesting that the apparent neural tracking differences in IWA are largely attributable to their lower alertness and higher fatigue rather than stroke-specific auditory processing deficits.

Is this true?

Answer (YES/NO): NO